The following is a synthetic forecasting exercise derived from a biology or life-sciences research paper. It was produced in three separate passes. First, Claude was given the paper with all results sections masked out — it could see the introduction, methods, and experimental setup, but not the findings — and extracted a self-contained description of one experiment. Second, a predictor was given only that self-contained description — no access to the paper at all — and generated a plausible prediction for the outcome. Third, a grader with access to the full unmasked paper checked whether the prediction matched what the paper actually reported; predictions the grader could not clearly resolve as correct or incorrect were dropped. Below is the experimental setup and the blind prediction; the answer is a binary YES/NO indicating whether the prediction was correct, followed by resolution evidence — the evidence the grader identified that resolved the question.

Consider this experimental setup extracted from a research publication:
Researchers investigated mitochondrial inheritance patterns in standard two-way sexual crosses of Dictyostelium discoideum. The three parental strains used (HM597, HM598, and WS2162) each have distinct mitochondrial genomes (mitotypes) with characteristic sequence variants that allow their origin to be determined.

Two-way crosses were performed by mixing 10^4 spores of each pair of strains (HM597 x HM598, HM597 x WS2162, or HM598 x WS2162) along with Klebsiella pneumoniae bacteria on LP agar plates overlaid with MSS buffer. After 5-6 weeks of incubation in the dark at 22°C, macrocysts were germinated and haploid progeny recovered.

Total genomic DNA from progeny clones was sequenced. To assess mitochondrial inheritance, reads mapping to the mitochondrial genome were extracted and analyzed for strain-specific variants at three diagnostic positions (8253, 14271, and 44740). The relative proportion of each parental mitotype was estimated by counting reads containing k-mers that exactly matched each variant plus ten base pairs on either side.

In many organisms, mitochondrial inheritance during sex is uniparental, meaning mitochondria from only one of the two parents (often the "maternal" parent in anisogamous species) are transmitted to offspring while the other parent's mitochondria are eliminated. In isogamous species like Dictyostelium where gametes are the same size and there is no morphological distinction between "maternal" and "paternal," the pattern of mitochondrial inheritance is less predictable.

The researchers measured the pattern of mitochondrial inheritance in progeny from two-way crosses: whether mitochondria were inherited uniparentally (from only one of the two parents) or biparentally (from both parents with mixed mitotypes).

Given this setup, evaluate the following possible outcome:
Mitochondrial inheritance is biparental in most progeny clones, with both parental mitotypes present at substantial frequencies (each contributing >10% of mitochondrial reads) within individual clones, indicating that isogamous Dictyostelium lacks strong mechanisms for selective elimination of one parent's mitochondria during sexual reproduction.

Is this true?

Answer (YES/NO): NO